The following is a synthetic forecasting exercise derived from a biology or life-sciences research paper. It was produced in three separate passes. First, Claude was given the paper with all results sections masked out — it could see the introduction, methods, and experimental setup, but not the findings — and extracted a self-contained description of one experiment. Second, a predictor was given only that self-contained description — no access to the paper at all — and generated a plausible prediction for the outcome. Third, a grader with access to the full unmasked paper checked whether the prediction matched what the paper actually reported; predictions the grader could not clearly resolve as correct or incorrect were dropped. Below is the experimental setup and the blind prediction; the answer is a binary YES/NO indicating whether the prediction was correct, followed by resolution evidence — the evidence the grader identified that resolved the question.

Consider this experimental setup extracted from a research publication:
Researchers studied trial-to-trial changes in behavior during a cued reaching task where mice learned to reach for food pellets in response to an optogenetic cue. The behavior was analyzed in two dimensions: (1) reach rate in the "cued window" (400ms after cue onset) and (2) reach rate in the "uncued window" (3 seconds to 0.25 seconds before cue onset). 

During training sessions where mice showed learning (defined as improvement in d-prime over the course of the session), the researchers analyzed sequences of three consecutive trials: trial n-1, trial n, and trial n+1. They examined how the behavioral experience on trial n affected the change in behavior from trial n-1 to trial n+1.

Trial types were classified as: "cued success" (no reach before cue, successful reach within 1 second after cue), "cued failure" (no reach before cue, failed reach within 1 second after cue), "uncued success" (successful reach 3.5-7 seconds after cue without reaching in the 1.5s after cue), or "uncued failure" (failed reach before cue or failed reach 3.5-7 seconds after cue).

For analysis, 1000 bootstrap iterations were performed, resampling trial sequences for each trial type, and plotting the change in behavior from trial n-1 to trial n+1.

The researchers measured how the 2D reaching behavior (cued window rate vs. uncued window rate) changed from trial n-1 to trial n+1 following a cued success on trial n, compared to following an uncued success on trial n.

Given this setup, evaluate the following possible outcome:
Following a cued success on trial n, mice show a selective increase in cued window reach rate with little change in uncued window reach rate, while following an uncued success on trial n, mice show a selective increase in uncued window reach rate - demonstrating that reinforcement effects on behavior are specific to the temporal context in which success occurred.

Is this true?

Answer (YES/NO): YES